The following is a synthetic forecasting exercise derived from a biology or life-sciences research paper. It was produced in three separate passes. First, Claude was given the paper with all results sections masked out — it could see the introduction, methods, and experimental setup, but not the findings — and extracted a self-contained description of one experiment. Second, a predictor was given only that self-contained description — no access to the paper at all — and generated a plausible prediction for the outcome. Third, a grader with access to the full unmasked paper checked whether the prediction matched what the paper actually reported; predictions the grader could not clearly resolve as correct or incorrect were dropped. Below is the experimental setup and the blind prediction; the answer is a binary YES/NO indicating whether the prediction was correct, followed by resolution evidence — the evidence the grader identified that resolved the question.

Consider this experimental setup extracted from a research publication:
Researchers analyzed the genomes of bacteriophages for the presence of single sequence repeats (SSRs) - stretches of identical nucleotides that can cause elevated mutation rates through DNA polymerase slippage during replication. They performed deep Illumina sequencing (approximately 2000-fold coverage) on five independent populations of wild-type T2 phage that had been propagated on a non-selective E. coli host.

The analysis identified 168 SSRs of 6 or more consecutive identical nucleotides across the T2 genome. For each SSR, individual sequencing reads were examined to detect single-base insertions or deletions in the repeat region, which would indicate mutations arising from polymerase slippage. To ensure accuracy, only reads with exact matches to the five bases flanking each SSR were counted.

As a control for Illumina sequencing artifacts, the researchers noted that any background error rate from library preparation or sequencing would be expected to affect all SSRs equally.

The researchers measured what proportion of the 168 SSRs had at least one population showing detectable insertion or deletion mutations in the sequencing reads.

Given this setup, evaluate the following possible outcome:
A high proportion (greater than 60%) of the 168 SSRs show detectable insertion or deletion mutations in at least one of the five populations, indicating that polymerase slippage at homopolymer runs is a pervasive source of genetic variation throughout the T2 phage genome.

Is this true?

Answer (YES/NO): YES